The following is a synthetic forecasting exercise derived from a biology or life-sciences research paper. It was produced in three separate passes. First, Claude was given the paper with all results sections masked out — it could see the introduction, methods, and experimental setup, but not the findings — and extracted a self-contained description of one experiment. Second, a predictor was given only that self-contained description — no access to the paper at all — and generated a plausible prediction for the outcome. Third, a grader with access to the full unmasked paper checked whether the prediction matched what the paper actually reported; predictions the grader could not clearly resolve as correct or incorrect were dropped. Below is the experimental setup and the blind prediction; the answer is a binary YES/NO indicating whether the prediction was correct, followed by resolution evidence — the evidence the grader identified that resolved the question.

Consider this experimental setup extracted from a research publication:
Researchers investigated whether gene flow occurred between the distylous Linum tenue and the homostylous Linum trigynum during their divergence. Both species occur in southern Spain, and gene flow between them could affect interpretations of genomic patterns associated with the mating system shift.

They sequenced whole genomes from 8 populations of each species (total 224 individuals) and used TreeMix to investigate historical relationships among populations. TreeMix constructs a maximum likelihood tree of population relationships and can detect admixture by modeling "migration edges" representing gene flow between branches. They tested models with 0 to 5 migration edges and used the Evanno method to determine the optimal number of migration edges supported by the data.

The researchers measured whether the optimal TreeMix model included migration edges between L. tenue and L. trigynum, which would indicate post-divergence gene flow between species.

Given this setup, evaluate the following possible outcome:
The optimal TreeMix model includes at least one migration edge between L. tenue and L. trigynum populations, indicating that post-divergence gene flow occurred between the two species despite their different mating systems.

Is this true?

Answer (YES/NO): NO